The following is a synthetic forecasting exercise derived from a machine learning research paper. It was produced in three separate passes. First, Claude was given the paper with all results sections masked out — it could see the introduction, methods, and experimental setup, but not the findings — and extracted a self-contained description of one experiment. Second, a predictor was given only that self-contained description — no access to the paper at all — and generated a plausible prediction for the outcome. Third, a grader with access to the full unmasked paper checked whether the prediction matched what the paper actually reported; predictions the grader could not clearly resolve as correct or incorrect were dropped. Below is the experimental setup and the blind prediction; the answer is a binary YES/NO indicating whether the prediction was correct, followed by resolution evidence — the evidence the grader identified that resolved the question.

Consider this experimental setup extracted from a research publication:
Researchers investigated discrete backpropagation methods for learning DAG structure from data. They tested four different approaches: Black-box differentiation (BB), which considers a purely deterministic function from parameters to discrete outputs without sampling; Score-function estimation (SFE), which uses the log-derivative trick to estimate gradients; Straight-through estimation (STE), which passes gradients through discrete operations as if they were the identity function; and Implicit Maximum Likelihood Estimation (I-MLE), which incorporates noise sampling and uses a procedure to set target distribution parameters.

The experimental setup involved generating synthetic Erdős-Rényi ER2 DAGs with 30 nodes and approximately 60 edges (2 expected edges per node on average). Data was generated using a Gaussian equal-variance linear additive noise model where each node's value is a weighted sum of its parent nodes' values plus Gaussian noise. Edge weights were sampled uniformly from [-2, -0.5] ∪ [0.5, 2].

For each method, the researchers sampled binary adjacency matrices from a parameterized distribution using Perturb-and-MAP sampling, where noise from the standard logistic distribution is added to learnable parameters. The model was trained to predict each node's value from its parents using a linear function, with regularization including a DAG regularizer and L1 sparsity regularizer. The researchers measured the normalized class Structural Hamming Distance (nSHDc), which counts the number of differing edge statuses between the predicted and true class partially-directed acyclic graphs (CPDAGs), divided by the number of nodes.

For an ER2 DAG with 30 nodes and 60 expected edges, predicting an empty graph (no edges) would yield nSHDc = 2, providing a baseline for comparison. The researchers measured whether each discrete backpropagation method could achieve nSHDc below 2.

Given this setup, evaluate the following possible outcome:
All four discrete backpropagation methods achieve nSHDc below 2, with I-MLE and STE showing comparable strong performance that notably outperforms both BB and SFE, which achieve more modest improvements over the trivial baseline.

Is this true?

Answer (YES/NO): NO